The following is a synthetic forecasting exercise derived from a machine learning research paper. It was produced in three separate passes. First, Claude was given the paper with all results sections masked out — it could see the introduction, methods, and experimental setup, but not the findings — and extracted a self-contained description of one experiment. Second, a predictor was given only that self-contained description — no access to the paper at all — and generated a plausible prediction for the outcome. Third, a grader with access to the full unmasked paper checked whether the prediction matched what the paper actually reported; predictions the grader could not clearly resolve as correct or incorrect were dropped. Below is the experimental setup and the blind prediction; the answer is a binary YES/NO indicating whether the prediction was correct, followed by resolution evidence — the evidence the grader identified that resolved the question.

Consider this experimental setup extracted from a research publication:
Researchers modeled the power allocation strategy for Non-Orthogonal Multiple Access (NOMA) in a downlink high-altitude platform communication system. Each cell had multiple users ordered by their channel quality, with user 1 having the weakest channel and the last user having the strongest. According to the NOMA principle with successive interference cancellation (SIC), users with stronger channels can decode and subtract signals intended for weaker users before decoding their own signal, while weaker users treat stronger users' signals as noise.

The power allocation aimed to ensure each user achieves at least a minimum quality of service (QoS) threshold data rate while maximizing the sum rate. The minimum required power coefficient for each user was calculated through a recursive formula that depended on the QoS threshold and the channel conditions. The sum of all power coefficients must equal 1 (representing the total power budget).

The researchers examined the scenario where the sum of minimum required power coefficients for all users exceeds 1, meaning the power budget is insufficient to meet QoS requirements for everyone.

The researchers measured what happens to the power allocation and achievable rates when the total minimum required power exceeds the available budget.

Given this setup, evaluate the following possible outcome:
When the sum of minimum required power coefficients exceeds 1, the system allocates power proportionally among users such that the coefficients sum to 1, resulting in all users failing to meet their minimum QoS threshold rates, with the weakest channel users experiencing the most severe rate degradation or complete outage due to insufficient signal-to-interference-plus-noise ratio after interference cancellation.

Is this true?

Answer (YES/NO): NO